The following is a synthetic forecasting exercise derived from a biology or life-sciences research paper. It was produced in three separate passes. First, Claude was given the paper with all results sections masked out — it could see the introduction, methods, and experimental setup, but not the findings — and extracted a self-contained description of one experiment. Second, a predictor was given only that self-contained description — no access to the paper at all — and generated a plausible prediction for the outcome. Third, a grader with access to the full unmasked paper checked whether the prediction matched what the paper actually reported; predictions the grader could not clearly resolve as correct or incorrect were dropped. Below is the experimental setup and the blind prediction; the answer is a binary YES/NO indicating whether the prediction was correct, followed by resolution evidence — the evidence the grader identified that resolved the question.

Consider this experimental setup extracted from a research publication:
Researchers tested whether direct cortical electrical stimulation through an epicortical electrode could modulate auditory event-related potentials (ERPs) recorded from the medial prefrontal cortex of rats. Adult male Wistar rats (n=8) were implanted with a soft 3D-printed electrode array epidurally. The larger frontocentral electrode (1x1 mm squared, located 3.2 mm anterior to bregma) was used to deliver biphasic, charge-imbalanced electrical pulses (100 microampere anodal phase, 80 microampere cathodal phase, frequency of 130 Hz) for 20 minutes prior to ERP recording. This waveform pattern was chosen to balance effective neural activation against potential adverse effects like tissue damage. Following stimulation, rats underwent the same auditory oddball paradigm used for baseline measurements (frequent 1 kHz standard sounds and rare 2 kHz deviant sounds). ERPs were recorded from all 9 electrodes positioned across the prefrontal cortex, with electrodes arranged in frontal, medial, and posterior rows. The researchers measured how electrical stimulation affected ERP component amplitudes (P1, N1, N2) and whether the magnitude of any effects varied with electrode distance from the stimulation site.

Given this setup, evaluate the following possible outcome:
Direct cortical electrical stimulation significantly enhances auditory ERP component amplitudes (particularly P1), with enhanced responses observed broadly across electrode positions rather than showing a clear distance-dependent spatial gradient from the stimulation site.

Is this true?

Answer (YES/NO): NO